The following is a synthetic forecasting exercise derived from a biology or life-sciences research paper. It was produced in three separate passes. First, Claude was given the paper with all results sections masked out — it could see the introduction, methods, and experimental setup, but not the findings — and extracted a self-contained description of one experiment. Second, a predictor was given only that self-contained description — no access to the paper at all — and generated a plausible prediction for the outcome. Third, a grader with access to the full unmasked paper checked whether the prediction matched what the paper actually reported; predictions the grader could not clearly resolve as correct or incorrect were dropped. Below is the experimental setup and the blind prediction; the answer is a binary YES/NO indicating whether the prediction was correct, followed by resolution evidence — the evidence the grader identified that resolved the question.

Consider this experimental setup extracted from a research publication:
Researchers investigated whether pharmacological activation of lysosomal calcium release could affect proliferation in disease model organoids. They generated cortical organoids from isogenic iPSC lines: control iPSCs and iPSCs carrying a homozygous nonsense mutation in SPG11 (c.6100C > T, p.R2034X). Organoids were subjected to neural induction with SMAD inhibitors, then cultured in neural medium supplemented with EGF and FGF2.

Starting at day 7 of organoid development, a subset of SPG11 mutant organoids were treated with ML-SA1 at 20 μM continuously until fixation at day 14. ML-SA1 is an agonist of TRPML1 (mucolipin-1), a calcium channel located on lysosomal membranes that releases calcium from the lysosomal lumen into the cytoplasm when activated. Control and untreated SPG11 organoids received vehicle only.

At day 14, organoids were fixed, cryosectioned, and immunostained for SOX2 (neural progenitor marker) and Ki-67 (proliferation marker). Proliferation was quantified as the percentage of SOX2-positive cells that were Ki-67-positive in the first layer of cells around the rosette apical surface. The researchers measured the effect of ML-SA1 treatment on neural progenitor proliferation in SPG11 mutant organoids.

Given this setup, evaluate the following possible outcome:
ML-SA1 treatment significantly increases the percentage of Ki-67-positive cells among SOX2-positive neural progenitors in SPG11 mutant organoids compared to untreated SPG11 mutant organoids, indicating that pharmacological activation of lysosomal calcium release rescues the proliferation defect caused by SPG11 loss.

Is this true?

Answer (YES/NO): YES